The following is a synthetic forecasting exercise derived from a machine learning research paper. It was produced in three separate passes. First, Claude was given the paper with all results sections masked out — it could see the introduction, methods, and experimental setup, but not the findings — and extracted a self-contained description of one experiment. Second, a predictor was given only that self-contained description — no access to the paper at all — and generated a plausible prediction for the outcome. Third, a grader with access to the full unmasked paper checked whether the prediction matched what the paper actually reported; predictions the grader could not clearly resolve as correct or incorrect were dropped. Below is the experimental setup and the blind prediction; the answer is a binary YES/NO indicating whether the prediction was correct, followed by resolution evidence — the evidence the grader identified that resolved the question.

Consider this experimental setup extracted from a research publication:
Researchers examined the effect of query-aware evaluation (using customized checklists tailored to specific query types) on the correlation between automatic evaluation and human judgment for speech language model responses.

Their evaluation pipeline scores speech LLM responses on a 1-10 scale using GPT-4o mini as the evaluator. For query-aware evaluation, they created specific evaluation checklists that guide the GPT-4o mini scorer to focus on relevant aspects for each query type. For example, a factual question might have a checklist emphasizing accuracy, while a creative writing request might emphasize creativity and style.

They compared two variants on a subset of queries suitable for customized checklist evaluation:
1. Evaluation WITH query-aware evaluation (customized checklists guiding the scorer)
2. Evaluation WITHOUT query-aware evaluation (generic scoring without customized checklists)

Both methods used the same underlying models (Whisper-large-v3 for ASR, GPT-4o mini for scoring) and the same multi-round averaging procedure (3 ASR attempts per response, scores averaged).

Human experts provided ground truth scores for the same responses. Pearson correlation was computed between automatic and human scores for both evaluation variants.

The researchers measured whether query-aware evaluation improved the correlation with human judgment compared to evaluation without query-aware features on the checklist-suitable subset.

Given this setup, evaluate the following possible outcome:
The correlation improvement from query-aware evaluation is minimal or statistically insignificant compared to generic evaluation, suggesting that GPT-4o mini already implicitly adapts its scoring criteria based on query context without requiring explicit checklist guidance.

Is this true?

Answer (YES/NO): NO